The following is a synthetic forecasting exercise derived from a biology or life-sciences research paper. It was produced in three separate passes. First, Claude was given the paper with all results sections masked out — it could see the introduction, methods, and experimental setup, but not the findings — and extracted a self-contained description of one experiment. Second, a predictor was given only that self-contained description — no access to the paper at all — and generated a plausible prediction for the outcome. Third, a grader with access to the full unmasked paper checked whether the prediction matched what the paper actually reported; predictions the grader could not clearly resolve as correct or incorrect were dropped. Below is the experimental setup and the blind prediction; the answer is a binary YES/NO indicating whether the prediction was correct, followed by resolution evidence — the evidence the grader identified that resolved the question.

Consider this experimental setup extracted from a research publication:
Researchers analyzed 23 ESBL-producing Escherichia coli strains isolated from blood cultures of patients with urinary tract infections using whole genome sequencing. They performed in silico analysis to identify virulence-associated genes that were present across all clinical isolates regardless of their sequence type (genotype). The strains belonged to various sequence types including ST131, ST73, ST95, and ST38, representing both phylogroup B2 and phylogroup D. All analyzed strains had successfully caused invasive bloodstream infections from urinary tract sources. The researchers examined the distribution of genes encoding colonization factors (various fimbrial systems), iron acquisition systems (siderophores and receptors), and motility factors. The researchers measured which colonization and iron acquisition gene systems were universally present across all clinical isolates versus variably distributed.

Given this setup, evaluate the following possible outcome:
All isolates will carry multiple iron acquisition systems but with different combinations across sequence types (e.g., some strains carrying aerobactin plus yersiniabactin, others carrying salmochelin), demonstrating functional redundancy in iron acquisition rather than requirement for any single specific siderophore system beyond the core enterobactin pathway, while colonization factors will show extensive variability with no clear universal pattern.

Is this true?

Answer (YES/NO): NO